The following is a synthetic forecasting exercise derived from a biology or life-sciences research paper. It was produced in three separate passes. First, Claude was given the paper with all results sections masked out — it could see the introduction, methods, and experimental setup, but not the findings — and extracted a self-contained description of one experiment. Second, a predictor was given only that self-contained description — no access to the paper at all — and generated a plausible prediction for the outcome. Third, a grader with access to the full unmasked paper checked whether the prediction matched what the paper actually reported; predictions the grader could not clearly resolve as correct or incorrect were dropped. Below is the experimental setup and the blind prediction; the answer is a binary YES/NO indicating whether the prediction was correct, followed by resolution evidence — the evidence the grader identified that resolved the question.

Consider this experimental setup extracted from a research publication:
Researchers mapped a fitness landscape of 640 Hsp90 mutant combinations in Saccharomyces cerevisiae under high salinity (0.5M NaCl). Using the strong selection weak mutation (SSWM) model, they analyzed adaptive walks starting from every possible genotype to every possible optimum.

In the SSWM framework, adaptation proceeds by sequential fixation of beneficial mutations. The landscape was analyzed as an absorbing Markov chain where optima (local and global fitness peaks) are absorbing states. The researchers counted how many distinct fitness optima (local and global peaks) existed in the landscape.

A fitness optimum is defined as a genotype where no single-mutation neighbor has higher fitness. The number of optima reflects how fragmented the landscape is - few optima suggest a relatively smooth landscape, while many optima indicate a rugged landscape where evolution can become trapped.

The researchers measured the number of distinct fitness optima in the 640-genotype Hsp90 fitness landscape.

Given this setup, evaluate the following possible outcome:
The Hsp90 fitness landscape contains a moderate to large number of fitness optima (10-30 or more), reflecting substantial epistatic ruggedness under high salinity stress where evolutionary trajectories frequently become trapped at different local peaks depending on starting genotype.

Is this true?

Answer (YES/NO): NO